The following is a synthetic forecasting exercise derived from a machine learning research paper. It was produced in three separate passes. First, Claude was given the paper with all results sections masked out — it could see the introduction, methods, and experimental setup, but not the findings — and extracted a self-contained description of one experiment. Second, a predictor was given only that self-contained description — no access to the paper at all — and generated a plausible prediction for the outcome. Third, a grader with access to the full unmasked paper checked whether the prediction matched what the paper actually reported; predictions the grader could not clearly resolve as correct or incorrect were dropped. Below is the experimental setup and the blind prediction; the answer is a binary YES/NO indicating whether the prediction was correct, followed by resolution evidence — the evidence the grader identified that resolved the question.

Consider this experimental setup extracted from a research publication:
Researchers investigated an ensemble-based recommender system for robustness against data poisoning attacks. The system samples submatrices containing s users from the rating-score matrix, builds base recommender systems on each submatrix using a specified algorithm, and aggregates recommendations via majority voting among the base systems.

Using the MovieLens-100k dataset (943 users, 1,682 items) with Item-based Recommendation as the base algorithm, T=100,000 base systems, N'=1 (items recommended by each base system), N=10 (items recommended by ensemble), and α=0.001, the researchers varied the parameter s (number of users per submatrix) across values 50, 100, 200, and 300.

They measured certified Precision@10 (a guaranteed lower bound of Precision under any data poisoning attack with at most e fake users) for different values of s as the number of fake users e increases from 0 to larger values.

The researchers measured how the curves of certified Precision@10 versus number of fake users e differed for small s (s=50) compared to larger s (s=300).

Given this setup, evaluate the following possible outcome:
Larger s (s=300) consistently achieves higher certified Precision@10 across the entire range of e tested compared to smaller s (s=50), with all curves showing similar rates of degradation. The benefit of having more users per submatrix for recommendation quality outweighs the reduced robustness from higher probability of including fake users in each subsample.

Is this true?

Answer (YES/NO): NO